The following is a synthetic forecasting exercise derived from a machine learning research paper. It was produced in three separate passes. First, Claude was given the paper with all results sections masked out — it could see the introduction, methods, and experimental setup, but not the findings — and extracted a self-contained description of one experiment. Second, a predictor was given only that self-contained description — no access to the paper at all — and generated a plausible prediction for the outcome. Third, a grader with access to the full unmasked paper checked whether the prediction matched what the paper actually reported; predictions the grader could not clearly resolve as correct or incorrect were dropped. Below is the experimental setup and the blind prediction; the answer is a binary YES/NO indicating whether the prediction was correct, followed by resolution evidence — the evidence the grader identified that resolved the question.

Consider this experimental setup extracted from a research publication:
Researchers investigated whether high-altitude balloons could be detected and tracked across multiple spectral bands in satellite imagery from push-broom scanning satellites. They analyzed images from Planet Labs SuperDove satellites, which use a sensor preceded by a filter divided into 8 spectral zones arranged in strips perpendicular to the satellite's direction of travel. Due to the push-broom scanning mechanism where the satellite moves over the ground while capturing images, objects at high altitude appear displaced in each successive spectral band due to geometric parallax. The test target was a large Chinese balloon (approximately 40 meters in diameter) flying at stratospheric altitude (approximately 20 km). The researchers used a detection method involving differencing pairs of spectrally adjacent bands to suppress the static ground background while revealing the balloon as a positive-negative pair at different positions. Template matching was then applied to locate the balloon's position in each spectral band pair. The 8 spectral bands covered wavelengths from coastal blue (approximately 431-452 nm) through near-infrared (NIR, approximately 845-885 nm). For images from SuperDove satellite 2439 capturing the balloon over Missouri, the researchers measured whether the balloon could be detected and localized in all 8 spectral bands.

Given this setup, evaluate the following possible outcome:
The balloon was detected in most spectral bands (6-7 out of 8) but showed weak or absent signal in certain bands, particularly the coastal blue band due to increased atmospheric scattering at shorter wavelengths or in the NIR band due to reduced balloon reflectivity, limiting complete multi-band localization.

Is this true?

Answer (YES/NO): NO